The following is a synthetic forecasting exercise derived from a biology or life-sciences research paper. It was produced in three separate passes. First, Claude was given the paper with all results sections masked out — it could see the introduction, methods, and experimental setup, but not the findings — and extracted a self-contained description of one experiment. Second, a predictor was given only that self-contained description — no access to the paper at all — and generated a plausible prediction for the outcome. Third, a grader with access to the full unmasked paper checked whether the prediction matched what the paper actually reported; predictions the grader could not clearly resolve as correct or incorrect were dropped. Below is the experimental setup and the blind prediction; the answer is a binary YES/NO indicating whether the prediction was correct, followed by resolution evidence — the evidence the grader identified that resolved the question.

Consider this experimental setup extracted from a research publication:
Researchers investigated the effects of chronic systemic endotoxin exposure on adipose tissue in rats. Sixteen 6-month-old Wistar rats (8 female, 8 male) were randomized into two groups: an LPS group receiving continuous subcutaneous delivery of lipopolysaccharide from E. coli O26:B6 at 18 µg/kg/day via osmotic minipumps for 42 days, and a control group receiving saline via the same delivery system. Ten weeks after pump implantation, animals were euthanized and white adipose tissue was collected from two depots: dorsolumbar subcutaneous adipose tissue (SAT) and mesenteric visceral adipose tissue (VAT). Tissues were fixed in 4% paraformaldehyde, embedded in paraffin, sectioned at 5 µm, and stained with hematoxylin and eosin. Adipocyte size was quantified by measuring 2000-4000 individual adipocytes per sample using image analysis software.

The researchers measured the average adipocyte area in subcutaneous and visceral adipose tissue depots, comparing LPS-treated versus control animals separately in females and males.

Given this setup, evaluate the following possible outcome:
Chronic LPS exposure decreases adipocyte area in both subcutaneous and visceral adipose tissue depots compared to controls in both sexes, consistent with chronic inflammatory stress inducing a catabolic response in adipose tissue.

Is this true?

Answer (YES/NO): NO